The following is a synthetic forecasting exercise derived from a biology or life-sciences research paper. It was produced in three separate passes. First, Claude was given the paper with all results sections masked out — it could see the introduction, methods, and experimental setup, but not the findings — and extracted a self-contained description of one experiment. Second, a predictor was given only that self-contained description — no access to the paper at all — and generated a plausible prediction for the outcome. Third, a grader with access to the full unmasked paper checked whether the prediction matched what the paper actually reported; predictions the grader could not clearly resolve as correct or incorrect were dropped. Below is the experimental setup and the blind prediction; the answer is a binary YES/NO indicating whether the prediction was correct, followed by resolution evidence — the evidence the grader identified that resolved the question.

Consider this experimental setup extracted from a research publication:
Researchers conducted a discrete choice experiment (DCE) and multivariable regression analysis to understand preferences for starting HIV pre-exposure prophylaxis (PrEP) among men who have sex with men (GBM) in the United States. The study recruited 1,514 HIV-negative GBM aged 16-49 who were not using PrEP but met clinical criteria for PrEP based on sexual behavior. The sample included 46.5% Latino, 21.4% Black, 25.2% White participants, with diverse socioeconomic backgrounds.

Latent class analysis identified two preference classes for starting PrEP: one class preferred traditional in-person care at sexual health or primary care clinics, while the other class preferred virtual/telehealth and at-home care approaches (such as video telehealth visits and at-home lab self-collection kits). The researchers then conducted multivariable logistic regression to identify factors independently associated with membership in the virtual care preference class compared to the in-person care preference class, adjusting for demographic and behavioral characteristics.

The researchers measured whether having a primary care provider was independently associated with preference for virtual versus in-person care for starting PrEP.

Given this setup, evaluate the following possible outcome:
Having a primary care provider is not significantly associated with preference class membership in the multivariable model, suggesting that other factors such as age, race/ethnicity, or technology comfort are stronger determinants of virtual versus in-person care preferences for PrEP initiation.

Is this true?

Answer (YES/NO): NO